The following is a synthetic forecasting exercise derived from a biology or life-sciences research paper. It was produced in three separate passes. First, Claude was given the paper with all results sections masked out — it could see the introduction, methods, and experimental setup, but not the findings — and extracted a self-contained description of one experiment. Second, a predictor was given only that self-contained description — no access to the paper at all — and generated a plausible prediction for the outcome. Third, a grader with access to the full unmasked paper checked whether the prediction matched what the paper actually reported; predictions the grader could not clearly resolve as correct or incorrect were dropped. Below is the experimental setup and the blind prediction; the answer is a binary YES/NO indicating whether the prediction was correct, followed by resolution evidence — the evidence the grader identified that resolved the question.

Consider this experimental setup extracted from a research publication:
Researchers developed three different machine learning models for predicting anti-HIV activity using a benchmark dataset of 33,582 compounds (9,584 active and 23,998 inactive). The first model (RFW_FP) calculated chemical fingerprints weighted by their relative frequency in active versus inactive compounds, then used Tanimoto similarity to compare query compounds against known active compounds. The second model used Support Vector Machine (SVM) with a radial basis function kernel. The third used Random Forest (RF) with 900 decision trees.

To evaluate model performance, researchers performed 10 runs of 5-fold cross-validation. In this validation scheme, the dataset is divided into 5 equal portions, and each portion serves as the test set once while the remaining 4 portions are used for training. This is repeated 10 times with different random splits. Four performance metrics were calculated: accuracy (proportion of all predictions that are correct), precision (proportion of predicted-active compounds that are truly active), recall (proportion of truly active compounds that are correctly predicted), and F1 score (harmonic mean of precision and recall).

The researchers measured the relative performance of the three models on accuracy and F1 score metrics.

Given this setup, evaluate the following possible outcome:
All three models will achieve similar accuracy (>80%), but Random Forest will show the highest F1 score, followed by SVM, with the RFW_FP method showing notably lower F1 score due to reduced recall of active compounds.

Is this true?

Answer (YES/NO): NO